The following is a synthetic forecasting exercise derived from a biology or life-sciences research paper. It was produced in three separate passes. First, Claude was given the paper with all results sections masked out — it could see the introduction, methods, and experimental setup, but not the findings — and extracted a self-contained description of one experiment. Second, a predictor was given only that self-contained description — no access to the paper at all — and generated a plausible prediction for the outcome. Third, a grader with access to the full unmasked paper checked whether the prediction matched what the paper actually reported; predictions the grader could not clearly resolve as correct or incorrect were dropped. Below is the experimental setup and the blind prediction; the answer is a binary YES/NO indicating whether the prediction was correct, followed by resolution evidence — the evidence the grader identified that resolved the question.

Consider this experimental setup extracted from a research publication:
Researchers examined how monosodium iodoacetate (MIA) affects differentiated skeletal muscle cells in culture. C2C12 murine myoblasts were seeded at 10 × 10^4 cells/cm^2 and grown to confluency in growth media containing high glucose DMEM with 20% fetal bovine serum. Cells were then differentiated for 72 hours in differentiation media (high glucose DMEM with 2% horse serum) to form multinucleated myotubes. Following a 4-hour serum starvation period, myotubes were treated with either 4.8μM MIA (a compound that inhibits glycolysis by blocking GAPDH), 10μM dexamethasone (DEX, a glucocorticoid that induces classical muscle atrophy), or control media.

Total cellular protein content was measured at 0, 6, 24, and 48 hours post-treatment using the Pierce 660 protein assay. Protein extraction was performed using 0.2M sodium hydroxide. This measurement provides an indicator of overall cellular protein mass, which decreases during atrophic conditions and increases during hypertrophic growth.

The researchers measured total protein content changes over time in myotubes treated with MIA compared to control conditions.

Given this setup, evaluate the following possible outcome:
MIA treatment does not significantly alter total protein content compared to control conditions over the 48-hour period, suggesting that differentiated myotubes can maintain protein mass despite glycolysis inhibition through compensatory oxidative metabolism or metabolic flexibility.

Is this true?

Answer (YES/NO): NO